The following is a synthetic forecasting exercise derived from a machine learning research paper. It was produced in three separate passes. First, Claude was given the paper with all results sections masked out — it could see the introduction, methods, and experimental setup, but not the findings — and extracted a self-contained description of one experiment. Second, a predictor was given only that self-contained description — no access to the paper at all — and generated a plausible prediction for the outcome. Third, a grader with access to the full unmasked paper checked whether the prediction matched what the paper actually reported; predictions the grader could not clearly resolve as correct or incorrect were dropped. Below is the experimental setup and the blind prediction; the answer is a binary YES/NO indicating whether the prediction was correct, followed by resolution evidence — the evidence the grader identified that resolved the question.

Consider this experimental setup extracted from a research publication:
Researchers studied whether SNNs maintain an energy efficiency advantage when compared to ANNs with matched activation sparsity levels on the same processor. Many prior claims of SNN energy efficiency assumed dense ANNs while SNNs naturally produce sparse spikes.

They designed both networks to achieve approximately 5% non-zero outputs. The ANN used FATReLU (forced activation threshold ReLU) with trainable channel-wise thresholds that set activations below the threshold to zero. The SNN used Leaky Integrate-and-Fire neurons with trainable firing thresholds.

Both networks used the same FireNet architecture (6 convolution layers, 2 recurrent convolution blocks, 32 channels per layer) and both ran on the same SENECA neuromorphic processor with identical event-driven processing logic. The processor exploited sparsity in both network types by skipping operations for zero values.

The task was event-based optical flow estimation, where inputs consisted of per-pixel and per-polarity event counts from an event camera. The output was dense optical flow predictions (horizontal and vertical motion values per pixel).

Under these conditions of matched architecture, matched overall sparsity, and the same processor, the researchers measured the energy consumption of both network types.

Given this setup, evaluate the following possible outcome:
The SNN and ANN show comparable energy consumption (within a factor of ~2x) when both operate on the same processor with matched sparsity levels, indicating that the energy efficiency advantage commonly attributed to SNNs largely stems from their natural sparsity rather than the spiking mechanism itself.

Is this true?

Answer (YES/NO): NO